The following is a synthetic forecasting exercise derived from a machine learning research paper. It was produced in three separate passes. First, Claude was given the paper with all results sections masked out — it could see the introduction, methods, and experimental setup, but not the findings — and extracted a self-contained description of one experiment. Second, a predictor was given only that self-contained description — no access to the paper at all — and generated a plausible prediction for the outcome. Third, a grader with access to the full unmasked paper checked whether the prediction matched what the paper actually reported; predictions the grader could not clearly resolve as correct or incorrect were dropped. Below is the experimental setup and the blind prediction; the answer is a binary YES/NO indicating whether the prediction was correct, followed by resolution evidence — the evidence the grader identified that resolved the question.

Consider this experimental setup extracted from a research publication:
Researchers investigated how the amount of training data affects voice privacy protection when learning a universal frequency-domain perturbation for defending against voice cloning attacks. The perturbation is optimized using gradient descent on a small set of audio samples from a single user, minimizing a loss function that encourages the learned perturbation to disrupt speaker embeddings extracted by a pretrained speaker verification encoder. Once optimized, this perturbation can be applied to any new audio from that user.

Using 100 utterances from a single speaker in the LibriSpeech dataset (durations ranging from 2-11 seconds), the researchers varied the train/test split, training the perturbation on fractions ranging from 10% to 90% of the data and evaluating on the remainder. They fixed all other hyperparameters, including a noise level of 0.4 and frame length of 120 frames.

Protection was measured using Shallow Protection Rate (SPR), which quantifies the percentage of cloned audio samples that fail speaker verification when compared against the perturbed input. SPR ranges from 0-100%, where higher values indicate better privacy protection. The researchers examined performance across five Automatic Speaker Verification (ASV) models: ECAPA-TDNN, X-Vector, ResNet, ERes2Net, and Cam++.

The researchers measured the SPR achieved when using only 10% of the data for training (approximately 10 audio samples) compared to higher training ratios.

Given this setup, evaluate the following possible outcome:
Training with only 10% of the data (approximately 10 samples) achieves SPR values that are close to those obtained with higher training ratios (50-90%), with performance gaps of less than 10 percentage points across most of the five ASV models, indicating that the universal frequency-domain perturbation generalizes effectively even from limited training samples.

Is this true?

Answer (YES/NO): NO